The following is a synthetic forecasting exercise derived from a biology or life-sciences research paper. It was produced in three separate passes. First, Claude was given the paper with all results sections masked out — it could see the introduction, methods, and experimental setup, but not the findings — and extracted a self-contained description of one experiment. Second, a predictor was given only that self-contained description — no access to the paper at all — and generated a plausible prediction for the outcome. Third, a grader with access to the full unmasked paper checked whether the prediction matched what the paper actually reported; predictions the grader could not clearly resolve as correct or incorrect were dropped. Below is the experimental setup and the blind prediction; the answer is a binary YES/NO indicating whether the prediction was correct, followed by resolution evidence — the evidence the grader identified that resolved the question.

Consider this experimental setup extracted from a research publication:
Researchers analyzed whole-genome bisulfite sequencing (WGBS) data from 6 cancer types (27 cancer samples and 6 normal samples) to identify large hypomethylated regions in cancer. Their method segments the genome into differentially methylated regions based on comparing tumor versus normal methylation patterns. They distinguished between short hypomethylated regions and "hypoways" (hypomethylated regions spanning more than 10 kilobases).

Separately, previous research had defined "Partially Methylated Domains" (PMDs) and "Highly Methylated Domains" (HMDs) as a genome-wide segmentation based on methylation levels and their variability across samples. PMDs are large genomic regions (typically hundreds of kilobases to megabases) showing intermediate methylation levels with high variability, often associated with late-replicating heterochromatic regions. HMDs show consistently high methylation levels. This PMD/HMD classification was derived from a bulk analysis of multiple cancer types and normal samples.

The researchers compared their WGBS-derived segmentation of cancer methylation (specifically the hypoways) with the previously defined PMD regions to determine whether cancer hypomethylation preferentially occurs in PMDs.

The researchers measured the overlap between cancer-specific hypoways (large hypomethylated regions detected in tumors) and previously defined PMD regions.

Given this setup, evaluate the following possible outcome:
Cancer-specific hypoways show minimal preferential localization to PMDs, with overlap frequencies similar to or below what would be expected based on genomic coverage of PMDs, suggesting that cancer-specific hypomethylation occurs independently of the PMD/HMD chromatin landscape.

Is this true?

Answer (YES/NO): NO